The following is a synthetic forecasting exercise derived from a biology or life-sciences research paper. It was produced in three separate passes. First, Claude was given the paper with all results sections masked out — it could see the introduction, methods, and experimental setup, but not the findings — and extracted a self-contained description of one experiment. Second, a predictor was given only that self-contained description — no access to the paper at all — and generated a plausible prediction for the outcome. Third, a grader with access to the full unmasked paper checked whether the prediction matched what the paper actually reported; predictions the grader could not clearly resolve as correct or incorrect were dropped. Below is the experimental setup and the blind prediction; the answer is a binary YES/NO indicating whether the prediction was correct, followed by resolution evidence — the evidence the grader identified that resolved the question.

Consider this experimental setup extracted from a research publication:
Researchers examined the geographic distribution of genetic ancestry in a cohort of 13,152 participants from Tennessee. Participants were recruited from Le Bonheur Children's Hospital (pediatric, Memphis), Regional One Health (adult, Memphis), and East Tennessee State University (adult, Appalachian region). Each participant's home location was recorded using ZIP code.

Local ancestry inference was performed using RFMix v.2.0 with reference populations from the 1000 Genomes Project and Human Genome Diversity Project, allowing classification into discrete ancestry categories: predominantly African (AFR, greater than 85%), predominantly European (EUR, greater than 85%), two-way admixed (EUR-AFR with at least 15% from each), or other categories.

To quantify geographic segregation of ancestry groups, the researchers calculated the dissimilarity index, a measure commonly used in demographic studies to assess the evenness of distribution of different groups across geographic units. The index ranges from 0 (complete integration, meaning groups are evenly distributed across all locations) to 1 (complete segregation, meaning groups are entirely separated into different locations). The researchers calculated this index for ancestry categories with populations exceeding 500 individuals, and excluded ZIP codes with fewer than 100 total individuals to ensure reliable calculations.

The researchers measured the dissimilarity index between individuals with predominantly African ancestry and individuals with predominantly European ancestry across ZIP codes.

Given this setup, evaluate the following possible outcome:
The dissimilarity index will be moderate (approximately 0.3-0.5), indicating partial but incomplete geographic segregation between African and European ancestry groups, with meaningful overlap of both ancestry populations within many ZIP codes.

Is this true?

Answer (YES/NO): NO